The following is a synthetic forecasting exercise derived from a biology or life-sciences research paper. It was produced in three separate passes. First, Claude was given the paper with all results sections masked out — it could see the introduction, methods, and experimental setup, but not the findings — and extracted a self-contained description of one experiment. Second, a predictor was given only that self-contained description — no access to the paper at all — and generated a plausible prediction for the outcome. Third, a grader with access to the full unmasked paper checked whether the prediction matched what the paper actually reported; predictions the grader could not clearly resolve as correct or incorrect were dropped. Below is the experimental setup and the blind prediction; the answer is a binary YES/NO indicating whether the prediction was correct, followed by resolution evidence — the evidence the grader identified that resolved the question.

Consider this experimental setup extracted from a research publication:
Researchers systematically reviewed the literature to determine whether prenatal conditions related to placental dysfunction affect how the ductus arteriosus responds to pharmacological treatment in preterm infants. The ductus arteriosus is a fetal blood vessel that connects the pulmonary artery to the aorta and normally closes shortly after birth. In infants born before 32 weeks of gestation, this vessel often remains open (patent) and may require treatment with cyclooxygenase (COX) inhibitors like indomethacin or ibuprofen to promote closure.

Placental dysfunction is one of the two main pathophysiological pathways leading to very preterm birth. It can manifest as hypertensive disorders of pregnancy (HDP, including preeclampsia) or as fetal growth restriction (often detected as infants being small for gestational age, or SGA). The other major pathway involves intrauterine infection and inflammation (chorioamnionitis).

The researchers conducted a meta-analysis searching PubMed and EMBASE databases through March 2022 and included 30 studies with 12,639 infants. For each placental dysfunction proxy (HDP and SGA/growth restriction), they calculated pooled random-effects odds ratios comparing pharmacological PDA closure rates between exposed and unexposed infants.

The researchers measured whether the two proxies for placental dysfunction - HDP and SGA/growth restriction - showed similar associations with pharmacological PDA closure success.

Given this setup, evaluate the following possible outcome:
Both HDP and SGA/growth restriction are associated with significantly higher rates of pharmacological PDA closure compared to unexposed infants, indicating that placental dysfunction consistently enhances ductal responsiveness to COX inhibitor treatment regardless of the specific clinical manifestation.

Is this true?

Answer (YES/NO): NO